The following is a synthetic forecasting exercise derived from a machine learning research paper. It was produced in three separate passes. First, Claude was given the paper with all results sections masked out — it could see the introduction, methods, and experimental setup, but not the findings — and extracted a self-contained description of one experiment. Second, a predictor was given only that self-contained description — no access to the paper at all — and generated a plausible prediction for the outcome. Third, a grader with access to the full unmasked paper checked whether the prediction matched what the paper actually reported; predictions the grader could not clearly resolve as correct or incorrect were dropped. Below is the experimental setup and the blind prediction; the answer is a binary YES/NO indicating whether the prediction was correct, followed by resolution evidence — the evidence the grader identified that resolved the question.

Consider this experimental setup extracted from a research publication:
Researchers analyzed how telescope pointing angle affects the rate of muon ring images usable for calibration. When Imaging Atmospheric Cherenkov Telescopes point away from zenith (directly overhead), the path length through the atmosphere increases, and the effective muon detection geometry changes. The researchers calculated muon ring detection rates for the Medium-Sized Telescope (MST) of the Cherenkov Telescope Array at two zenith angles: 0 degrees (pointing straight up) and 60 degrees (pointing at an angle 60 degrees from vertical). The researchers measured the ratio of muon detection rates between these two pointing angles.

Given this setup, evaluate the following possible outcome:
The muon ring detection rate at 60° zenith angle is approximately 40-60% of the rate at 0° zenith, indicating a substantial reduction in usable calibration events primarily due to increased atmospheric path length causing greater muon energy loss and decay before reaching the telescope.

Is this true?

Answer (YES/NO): NO